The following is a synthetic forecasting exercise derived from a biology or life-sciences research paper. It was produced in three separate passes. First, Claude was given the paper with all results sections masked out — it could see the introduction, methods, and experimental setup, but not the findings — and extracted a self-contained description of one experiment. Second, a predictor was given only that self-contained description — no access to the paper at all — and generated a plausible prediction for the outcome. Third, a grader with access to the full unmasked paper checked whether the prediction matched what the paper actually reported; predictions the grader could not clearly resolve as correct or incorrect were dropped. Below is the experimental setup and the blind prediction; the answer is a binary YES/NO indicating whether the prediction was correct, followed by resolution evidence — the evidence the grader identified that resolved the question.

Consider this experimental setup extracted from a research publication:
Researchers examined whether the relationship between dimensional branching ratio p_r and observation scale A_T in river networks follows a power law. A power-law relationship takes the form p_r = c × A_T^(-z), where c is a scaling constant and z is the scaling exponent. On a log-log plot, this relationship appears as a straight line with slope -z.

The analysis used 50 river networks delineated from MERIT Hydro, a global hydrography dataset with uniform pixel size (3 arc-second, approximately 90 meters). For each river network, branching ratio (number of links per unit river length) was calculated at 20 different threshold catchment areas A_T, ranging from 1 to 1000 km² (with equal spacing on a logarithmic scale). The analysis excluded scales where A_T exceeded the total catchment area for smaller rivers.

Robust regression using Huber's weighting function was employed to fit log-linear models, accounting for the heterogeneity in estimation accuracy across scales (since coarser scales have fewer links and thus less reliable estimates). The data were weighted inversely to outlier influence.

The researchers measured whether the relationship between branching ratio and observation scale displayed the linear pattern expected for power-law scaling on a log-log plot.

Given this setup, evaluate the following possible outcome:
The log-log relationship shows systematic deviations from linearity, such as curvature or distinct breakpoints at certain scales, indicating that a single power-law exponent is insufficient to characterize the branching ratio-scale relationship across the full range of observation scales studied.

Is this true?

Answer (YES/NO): NO